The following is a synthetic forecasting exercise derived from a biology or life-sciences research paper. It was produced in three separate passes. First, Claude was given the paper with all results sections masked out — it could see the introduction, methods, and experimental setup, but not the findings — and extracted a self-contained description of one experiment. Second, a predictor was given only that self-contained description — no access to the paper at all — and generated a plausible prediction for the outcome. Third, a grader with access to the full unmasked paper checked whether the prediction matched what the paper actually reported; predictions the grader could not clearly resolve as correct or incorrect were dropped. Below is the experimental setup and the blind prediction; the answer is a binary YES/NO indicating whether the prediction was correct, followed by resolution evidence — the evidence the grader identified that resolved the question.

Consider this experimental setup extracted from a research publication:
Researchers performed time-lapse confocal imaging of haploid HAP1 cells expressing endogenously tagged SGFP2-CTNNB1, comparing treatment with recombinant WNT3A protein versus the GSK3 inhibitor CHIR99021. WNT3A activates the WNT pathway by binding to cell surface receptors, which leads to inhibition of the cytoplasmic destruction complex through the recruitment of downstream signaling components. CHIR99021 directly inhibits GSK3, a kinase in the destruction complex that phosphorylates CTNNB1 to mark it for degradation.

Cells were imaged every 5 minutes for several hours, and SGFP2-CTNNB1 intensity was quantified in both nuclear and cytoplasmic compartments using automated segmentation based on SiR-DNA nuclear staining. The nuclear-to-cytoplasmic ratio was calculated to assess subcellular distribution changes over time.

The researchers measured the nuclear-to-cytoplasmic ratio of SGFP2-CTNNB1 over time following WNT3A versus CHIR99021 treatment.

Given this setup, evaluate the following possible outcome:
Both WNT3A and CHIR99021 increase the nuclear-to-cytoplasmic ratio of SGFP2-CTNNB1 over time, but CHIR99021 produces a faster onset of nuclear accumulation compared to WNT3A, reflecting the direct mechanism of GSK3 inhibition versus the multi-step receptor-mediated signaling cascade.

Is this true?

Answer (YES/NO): NO